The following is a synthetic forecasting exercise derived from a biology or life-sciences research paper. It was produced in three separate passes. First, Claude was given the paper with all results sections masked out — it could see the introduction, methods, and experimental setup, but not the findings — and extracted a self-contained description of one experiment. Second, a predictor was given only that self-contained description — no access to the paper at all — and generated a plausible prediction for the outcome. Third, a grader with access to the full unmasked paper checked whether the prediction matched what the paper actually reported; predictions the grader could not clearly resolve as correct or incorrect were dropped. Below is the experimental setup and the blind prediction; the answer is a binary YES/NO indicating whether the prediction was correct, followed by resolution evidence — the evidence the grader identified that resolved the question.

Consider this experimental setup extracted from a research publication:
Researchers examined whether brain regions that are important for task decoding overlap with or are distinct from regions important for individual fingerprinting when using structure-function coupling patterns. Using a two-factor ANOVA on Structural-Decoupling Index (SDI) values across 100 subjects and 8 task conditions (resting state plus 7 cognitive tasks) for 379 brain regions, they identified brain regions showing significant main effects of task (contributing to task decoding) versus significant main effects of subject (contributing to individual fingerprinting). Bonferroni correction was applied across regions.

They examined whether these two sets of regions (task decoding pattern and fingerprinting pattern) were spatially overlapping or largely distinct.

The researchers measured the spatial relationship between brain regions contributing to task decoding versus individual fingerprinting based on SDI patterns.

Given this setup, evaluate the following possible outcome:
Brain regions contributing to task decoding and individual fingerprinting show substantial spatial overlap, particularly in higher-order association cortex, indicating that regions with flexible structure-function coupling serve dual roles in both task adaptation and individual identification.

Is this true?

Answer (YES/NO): NO